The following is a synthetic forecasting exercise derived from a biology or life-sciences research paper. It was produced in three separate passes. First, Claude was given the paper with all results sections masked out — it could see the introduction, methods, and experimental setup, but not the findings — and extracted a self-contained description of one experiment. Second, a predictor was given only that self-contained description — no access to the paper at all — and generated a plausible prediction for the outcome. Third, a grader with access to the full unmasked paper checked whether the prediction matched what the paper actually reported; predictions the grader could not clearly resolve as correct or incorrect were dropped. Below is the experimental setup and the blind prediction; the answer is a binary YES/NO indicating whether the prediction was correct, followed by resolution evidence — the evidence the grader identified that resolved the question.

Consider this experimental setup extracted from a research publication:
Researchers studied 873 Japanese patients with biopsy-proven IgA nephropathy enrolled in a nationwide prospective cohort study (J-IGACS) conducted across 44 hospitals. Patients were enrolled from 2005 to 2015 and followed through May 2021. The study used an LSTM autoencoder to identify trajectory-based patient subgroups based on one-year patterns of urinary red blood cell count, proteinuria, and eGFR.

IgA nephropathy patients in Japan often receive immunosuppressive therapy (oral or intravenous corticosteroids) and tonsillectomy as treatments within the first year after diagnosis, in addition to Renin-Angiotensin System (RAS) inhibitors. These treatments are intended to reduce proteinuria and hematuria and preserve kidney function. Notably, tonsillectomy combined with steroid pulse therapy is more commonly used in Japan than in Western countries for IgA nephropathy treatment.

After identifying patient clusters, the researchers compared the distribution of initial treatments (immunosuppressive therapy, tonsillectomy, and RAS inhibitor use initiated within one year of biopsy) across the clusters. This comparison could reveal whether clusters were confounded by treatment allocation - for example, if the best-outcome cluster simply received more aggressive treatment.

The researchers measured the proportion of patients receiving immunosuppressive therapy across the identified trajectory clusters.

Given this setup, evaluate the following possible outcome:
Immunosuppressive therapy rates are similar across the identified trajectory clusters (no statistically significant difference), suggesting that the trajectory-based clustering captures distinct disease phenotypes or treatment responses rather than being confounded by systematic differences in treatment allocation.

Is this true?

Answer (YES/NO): NO